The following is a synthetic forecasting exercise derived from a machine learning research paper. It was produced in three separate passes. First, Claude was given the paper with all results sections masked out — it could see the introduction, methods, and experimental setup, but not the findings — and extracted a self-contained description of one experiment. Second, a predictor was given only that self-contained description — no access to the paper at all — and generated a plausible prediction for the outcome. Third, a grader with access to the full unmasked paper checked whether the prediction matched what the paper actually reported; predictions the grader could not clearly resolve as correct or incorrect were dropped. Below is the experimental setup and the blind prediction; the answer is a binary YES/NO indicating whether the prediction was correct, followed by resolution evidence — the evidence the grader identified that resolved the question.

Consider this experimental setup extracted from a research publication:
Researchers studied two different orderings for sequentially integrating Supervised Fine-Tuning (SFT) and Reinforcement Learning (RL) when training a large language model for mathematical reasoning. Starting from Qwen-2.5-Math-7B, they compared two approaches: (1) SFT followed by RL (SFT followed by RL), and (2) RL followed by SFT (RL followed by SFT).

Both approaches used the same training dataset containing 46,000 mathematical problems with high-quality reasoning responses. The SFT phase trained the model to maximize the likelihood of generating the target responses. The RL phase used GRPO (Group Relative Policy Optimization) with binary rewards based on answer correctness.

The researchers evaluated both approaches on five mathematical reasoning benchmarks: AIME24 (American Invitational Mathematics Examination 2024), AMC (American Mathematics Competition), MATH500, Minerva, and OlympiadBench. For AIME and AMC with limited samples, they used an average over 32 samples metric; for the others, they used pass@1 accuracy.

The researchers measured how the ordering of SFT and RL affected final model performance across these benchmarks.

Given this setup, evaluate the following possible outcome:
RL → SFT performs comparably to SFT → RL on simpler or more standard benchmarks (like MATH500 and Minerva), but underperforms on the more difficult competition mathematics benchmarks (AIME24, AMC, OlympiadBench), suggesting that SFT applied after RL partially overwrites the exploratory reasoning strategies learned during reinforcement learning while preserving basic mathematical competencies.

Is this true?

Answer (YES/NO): NO